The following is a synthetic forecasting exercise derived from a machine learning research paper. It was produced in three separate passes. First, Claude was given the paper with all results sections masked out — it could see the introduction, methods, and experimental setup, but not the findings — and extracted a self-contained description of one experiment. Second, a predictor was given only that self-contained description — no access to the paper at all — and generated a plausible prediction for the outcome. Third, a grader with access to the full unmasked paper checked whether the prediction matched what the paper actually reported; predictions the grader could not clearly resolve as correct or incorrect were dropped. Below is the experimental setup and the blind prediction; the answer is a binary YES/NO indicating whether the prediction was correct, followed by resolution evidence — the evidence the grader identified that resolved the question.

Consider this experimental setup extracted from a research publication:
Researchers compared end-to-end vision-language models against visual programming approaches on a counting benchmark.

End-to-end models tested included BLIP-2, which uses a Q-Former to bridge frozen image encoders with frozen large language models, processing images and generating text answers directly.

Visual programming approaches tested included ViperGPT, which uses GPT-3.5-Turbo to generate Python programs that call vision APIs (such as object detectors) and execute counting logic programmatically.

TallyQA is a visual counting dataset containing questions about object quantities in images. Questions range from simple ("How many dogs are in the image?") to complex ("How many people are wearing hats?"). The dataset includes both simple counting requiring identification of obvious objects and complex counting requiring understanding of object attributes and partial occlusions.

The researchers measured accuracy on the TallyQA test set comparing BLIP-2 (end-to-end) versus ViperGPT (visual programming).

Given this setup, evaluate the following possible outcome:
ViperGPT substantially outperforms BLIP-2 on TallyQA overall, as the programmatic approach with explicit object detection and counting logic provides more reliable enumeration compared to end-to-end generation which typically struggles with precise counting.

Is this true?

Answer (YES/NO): YES